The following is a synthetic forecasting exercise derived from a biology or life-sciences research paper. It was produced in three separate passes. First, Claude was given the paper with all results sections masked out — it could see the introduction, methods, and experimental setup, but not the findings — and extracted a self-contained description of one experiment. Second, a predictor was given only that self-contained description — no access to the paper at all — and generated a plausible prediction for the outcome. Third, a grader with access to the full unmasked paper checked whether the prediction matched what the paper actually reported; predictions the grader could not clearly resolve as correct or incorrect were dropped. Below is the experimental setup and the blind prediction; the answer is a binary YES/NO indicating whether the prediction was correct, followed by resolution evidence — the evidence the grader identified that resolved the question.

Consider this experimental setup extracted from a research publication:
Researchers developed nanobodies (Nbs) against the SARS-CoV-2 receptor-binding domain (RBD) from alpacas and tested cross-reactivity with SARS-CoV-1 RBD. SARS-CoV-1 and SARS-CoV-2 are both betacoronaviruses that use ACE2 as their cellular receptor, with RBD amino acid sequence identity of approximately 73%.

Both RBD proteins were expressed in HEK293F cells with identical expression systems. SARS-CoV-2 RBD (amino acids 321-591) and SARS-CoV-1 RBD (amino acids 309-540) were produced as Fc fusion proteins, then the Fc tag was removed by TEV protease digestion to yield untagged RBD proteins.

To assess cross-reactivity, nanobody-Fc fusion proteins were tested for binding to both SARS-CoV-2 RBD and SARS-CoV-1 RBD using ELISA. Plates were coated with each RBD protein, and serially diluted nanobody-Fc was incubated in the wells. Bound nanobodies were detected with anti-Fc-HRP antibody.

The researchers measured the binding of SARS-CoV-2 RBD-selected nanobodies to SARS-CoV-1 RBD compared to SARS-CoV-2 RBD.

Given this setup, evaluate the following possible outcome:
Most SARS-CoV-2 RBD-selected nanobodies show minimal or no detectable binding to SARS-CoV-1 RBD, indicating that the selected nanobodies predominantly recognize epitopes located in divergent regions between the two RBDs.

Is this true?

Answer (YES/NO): YES